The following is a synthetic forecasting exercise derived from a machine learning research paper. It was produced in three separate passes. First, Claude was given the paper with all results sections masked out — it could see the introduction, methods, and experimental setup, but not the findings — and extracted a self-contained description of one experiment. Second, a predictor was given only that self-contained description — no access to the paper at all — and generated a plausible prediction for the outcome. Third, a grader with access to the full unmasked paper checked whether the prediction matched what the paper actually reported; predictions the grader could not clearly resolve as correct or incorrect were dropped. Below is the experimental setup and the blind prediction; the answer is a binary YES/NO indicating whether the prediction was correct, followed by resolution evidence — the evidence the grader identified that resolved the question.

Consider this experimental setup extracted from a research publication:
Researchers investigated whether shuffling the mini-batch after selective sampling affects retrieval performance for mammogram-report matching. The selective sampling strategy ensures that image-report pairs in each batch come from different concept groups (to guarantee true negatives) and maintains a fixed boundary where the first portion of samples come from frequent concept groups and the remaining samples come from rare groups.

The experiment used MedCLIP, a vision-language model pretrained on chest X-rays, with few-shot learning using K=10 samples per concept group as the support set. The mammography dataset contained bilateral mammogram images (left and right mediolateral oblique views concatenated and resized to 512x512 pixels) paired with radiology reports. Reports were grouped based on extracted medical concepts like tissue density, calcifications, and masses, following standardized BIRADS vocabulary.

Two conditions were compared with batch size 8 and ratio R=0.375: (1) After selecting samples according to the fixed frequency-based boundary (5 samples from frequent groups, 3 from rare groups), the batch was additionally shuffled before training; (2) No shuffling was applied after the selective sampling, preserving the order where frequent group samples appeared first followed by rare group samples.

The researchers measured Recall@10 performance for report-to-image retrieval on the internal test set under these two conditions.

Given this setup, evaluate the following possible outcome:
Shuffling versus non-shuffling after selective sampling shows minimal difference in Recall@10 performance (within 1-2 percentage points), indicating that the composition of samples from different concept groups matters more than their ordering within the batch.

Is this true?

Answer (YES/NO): NO